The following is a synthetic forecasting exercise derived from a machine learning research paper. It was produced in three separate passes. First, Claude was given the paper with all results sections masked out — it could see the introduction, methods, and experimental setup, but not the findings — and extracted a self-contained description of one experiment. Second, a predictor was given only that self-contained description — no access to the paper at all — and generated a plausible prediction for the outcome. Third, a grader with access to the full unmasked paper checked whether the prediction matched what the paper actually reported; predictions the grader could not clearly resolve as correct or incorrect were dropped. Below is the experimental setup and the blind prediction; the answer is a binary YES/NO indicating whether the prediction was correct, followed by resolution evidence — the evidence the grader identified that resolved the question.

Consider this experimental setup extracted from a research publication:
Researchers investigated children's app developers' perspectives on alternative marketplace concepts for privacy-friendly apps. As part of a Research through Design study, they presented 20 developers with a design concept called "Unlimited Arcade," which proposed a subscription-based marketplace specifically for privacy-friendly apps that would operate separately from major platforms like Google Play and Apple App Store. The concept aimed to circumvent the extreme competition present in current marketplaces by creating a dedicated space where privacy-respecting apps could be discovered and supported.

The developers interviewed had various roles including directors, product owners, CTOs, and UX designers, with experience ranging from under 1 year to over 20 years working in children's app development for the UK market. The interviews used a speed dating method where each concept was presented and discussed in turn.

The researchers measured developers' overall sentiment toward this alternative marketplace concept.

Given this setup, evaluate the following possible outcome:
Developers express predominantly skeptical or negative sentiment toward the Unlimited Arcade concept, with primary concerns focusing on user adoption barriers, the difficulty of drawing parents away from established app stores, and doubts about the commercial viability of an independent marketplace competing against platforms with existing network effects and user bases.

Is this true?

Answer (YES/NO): YES